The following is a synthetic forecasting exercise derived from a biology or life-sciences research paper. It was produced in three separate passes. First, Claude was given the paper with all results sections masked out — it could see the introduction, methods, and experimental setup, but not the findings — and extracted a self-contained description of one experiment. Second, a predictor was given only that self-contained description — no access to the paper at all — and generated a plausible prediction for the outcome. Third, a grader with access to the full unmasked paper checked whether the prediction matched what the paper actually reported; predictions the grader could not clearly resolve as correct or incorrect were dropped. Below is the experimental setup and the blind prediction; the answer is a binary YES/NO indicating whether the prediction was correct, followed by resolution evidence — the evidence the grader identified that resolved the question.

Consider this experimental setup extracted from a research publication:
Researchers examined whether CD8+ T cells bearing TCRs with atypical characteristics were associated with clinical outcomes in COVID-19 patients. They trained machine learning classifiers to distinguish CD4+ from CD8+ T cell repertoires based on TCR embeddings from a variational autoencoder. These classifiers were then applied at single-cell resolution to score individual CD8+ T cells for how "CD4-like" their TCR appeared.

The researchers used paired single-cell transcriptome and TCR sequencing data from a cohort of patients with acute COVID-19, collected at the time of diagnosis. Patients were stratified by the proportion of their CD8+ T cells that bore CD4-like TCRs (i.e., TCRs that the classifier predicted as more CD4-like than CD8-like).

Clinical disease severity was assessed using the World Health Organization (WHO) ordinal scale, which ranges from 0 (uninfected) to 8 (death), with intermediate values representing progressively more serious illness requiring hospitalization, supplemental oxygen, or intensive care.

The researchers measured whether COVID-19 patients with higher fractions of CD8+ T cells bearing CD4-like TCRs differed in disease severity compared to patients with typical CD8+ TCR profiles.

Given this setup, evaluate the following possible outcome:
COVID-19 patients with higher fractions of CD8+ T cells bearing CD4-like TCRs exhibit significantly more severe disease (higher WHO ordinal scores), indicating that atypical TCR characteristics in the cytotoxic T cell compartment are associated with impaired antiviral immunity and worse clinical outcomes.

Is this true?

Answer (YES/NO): YES